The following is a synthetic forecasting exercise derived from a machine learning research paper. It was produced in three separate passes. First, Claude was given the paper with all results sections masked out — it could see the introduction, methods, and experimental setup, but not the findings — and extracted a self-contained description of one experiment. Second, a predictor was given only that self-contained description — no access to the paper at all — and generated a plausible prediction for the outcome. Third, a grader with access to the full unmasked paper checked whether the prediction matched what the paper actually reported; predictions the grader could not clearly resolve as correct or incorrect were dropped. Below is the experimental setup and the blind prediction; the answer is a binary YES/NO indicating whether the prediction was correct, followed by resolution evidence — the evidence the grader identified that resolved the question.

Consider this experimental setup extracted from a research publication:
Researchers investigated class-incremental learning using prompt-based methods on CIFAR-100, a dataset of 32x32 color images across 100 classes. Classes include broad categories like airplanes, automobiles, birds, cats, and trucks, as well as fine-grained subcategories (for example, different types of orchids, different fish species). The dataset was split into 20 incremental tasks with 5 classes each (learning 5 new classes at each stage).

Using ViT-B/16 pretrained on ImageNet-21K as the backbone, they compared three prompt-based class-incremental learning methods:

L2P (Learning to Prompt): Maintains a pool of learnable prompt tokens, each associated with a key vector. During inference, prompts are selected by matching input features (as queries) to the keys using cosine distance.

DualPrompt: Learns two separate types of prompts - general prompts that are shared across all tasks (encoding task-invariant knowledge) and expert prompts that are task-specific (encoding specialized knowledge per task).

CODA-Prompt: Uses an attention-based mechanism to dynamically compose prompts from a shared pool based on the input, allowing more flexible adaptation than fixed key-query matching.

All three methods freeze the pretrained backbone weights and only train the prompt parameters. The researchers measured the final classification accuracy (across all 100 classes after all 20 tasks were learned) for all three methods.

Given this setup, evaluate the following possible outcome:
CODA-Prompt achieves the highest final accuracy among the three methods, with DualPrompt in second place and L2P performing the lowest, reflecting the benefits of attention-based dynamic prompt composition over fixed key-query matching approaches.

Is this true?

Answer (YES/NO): YES